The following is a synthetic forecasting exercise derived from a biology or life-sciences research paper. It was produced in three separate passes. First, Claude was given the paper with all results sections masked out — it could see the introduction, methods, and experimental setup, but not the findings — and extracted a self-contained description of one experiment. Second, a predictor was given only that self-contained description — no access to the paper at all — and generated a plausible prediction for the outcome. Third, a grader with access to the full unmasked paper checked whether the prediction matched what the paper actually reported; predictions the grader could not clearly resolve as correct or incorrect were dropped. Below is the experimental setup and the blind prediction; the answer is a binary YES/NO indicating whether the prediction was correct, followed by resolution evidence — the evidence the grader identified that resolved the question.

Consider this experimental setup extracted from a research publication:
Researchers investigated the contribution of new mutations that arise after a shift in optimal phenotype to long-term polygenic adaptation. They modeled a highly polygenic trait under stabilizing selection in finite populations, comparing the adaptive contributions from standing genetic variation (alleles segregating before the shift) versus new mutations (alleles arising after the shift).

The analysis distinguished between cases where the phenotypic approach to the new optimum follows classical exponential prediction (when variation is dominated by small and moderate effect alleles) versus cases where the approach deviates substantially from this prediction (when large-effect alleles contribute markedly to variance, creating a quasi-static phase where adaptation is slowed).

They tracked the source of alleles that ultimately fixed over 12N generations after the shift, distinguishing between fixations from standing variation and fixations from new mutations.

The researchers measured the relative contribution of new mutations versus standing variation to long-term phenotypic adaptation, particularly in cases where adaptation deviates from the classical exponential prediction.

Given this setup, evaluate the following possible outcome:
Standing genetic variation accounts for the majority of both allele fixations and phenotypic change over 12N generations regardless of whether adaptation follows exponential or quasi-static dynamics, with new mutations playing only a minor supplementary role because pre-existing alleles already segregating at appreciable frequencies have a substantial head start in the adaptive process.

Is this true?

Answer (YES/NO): NO